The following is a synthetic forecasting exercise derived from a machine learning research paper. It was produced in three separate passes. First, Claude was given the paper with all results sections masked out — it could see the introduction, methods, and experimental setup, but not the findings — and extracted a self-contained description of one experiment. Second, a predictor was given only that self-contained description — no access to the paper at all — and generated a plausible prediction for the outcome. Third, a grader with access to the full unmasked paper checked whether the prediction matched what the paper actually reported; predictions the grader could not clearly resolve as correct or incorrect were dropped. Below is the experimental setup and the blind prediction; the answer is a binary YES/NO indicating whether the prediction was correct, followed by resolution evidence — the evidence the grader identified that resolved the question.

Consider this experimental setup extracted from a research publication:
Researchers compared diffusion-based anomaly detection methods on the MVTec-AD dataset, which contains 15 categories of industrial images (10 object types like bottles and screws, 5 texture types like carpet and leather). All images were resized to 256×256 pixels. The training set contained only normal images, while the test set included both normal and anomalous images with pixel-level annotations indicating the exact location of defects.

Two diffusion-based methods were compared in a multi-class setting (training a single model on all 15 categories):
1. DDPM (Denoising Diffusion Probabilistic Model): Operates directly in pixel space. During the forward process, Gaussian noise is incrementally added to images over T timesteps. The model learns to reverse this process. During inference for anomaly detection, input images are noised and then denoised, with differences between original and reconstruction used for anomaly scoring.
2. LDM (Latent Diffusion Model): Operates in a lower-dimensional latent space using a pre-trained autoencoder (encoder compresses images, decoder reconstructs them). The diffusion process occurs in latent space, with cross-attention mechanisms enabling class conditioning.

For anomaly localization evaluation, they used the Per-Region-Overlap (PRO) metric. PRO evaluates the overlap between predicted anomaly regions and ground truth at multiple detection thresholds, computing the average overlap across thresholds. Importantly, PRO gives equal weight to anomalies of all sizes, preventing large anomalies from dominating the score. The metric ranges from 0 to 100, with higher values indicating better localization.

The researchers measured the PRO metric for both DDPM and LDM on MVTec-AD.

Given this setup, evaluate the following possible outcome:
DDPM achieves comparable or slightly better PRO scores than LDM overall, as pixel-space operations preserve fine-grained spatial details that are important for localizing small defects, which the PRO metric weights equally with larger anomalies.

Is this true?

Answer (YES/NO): NO